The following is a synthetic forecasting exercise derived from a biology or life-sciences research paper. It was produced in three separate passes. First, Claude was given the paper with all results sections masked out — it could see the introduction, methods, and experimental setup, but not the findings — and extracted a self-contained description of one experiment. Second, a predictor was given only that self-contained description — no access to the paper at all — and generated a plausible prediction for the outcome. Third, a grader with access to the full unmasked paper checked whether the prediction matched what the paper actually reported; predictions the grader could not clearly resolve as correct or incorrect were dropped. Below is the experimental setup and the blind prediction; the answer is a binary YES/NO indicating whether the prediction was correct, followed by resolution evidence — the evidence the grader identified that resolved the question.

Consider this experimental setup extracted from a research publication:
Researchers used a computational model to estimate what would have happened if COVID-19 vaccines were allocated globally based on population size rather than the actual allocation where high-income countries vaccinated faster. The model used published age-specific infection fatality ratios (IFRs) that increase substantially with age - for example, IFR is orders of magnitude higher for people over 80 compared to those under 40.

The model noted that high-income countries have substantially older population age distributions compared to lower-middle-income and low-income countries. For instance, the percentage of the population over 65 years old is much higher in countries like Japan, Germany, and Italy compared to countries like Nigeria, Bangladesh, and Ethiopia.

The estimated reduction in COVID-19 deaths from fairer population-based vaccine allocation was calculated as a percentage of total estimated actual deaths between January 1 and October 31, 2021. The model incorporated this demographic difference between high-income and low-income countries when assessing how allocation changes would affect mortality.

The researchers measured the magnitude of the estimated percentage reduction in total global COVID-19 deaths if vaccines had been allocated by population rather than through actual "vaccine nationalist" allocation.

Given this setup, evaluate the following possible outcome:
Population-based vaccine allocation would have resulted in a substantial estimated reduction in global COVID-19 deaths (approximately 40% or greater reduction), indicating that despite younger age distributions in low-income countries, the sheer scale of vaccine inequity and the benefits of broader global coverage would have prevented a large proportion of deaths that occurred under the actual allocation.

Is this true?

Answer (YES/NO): NO